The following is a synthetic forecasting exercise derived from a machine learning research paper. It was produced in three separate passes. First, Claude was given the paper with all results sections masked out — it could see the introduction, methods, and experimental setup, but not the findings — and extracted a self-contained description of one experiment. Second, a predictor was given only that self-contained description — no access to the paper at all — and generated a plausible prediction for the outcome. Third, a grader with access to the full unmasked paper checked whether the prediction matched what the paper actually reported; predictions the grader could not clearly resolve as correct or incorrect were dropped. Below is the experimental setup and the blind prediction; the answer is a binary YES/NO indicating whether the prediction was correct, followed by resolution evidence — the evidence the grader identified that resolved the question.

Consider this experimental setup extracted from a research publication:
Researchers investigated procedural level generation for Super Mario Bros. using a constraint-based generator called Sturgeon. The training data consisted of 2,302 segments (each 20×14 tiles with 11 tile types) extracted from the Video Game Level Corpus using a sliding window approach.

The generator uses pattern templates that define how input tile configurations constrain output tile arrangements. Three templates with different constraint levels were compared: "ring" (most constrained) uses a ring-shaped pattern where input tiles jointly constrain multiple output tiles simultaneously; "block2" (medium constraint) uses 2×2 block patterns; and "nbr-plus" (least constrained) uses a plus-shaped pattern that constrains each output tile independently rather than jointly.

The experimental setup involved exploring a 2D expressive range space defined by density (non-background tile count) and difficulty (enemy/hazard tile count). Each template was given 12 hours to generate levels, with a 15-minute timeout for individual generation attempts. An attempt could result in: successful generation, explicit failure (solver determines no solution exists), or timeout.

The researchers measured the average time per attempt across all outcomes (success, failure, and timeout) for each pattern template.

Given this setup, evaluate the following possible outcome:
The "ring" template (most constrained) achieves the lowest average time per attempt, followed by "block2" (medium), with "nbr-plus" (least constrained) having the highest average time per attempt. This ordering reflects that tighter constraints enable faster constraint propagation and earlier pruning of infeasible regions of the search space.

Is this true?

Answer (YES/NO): NO